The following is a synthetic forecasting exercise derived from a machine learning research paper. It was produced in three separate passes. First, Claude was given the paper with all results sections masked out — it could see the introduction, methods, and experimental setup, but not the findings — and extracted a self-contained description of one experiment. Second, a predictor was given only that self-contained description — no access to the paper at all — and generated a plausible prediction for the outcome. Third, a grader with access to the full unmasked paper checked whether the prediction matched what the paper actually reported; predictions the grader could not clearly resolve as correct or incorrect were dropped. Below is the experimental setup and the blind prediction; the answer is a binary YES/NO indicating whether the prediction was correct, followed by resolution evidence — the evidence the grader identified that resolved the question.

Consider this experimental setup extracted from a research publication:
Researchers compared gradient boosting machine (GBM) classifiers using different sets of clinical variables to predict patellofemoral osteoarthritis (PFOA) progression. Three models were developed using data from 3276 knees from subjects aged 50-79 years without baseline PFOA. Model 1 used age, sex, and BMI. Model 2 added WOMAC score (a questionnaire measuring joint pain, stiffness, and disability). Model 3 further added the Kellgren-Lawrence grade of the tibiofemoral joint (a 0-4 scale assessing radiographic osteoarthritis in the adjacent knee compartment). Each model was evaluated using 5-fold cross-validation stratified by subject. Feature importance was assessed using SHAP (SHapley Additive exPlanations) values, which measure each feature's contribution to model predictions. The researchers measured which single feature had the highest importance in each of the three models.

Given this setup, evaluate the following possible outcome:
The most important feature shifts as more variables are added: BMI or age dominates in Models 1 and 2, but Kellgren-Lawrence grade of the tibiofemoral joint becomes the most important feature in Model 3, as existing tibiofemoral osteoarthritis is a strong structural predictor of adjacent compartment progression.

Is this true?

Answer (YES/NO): NO